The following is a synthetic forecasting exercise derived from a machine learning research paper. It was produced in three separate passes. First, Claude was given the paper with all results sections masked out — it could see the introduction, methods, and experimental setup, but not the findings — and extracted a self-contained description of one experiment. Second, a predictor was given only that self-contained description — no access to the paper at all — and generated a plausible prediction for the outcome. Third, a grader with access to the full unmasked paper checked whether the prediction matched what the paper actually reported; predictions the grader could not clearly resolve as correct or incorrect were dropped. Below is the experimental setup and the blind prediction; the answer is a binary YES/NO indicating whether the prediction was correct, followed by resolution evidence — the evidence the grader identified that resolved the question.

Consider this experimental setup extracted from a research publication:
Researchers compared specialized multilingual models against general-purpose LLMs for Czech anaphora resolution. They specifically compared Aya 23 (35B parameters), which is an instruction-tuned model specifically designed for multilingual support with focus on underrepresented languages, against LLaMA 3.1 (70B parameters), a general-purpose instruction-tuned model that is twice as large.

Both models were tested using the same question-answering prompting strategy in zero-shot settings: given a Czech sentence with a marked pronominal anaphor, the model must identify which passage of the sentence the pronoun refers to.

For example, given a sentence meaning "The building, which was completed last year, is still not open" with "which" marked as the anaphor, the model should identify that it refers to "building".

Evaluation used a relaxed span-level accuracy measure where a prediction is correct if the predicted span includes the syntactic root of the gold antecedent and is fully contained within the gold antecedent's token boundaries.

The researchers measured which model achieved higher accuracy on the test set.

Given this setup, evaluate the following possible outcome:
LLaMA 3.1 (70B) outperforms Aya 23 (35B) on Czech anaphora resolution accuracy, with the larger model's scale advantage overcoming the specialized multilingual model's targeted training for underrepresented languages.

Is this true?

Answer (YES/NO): YES